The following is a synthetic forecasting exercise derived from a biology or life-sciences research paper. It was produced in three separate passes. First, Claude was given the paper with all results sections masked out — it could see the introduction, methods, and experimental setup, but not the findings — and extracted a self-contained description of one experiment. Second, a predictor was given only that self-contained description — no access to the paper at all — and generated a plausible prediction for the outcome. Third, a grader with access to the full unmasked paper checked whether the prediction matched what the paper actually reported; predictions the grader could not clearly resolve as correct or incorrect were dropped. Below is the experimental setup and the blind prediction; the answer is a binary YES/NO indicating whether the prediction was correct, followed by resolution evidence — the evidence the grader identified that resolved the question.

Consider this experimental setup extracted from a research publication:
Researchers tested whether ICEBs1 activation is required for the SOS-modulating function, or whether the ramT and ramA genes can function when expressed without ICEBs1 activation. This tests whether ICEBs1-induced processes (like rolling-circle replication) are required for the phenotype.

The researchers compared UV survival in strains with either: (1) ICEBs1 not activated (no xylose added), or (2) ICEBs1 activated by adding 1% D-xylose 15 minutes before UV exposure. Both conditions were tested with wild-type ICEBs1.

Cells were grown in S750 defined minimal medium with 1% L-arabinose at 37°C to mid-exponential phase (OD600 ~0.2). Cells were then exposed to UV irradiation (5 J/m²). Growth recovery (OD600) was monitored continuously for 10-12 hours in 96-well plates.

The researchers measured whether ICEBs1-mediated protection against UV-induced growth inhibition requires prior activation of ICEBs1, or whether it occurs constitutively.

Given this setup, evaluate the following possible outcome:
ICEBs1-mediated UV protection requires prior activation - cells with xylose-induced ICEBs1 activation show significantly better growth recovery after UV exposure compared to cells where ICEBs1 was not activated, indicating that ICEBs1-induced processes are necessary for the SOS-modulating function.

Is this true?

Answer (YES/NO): YES